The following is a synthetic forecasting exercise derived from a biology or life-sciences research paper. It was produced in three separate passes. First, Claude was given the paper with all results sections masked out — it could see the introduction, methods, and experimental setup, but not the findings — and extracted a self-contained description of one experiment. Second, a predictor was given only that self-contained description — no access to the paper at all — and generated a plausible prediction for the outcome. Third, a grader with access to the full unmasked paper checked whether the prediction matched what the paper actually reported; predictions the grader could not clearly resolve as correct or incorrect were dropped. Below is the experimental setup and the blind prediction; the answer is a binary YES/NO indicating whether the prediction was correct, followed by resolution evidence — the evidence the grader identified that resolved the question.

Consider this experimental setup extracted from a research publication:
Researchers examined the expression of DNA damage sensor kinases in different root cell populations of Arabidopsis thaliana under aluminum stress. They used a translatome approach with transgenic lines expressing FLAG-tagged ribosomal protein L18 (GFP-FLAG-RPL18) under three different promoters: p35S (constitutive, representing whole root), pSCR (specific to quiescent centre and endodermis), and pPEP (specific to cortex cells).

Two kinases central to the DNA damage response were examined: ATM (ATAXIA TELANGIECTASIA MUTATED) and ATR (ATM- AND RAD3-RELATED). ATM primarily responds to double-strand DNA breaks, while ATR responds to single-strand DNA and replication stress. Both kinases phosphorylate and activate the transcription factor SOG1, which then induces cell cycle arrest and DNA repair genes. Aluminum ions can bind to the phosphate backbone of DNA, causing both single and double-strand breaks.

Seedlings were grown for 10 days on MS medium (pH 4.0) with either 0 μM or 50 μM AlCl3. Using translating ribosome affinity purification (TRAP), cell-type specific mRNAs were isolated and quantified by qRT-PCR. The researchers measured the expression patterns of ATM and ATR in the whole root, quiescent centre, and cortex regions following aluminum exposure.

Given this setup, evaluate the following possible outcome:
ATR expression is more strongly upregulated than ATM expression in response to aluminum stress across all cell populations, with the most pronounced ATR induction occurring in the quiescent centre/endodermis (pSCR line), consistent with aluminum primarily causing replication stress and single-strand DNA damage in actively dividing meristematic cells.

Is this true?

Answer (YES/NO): NO